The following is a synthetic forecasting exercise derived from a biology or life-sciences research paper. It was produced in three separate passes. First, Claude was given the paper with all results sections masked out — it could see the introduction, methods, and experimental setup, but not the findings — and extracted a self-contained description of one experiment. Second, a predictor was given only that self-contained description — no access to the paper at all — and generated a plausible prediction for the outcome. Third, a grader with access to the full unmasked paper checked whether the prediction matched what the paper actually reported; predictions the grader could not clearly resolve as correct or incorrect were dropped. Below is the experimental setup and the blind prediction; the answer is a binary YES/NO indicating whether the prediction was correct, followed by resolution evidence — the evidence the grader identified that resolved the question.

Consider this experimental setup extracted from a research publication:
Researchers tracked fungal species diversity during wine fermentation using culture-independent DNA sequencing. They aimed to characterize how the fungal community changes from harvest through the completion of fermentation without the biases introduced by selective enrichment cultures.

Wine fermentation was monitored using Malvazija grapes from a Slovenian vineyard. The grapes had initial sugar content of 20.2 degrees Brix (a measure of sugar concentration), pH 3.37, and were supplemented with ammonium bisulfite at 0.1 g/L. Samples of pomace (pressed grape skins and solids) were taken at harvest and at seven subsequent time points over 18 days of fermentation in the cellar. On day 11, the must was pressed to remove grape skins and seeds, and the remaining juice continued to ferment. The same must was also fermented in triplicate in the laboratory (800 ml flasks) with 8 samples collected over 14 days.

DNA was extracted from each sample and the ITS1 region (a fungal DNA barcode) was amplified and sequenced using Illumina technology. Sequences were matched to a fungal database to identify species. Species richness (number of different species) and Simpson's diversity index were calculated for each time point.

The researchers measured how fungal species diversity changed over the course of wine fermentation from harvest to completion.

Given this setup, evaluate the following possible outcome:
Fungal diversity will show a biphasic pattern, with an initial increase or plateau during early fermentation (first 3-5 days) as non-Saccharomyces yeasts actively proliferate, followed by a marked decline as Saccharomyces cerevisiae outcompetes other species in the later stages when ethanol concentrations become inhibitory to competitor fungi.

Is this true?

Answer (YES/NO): NO